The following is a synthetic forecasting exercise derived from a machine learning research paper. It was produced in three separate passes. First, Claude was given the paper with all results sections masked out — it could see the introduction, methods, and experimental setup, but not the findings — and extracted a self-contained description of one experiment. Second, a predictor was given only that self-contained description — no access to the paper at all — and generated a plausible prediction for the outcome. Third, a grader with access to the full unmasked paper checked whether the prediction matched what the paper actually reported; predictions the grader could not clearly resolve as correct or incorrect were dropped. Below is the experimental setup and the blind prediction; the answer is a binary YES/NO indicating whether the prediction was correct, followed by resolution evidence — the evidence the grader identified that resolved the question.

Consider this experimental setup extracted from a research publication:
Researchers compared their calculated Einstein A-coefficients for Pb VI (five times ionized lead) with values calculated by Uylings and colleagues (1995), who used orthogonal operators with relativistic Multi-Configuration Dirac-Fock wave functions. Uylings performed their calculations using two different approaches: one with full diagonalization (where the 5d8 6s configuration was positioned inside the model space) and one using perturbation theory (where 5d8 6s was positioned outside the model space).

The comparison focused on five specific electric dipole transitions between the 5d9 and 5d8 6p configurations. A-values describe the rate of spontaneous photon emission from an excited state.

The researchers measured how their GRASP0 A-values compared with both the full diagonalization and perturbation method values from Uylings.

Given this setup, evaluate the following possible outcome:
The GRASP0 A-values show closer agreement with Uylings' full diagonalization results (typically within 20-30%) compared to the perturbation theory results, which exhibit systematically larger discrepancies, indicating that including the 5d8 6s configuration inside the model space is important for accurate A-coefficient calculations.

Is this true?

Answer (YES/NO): NO